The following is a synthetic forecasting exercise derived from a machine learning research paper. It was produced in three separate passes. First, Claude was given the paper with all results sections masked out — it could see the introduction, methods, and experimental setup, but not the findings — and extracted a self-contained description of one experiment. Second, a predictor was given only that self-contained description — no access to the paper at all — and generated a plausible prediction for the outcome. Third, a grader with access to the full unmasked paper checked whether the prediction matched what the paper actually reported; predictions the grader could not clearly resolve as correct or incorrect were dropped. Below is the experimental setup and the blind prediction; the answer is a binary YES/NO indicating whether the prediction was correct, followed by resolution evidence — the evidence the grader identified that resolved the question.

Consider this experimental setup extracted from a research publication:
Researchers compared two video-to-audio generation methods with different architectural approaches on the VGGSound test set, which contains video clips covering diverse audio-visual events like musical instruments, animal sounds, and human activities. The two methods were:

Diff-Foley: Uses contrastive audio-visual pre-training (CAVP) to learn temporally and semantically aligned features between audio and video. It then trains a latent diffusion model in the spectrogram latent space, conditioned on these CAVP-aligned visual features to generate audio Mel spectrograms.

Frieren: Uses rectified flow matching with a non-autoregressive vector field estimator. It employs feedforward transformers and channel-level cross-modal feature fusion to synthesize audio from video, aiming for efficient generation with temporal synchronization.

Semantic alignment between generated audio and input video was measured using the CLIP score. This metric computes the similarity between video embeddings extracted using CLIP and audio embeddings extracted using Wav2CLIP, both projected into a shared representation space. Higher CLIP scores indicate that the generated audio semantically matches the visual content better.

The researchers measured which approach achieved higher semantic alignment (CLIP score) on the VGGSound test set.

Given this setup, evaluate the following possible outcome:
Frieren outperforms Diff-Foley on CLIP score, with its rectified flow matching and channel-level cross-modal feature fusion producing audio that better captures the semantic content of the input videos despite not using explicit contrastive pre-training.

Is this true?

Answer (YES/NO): YES